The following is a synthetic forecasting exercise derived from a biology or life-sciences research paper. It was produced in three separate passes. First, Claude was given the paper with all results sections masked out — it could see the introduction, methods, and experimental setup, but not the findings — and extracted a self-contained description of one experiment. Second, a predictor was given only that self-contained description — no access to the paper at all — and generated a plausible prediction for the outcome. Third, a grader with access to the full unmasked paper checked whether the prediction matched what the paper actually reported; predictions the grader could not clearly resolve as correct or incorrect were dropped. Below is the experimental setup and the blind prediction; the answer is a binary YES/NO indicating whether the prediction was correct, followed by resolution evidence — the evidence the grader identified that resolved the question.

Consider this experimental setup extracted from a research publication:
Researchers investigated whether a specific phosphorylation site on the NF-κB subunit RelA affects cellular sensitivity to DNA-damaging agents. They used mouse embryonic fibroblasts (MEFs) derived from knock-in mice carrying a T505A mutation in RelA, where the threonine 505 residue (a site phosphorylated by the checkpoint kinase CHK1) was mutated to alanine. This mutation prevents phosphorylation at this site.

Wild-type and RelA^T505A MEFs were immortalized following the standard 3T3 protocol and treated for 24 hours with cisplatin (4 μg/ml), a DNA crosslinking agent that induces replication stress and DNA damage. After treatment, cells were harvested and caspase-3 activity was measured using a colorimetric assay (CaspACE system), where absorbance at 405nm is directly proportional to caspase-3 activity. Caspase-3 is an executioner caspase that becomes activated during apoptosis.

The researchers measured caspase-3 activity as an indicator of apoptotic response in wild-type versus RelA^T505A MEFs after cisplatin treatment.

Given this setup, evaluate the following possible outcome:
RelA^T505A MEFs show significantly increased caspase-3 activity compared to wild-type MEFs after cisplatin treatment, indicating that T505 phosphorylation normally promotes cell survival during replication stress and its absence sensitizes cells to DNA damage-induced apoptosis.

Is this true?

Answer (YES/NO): NO